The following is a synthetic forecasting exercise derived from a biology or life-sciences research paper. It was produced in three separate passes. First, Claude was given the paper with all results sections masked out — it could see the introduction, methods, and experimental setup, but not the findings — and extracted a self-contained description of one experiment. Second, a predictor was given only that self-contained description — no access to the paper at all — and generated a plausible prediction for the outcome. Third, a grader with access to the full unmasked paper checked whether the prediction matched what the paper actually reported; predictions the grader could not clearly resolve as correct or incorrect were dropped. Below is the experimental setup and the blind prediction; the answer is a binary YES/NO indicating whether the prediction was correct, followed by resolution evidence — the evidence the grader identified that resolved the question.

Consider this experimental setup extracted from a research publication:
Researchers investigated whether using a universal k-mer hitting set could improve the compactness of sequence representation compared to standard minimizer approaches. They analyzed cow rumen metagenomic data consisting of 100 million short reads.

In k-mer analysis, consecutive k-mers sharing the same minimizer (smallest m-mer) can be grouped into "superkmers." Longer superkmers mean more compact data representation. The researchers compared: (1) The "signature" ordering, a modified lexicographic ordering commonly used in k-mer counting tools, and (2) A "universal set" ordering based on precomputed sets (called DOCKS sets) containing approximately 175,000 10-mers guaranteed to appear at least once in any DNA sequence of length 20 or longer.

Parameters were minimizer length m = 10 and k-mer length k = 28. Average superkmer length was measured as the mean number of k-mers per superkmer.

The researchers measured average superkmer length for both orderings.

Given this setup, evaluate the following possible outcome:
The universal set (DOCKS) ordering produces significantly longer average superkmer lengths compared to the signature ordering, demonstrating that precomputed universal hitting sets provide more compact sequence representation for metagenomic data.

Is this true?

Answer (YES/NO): YES